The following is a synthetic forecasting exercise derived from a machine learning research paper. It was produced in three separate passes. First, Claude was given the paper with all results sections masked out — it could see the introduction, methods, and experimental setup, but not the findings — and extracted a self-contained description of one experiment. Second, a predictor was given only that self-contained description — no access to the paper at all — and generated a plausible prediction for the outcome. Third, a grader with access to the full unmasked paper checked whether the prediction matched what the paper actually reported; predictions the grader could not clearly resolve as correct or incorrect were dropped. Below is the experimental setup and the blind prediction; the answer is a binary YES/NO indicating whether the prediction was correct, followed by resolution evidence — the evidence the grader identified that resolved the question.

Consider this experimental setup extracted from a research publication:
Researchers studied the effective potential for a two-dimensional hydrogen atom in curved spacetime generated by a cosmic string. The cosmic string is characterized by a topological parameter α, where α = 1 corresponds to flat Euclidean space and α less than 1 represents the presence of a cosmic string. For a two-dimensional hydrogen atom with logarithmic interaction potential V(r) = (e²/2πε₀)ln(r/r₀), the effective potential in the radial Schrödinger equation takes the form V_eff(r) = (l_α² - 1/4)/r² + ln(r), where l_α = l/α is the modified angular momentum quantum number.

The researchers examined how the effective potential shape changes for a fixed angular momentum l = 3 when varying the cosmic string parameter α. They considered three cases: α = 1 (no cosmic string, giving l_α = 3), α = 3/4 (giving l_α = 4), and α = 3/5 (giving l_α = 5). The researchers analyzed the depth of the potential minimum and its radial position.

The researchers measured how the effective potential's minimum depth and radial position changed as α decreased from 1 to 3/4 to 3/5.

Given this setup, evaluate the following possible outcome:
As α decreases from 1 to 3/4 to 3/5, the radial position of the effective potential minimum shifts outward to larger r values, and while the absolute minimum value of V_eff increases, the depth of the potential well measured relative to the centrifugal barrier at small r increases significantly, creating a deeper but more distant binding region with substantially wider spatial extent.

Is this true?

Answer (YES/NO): NO